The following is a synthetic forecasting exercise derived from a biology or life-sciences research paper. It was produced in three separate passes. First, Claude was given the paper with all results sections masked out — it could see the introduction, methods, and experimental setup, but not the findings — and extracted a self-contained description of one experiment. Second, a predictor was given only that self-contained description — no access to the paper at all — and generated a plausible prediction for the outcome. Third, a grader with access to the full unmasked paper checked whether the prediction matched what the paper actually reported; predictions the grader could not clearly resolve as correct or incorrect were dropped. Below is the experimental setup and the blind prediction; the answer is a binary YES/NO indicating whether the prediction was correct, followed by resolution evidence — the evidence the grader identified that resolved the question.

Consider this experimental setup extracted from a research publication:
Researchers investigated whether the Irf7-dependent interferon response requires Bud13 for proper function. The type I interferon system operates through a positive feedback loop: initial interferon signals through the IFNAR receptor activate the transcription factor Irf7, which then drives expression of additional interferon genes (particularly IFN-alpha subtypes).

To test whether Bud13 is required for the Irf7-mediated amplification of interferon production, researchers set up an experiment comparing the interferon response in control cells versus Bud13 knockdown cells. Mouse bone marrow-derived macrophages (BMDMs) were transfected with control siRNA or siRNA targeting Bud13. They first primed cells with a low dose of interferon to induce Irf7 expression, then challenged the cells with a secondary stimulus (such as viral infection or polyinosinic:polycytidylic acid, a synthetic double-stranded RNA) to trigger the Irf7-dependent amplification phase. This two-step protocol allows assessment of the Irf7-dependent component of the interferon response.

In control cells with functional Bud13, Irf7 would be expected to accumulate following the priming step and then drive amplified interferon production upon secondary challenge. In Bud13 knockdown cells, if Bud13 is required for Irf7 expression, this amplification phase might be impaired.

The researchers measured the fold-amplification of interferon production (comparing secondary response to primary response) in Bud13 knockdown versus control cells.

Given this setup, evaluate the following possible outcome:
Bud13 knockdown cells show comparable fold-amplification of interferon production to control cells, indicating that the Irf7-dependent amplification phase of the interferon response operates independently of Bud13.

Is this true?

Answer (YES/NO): NO